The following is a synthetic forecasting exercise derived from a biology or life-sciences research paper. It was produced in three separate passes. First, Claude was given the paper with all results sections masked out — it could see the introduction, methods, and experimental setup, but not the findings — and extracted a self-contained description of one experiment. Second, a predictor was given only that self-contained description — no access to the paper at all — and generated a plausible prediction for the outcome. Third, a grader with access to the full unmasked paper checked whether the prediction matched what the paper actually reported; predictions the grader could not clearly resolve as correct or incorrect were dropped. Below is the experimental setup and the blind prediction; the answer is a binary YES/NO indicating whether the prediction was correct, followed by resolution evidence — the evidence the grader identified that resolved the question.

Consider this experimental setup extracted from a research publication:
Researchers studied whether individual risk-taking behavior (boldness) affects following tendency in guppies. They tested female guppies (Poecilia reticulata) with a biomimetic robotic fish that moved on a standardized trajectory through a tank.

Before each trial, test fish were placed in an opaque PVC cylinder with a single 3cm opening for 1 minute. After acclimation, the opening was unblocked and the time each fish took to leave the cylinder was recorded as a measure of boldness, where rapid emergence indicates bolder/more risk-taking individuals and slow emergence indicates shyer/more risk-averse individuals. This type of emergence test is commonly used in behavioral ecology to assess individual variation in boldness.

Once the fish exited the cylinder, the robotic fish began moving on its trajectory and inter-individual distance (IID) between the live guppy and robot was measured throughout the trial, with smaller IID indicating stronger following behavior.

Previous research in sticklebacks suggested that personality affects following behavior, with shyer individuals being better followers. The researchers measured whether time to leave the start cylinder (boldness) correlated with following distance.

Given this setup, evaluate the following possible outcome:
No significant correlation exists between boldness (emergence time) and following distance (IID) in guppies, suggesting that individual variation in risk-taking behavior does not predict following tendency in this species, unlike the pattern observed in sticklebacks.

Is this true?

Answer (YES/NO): YES